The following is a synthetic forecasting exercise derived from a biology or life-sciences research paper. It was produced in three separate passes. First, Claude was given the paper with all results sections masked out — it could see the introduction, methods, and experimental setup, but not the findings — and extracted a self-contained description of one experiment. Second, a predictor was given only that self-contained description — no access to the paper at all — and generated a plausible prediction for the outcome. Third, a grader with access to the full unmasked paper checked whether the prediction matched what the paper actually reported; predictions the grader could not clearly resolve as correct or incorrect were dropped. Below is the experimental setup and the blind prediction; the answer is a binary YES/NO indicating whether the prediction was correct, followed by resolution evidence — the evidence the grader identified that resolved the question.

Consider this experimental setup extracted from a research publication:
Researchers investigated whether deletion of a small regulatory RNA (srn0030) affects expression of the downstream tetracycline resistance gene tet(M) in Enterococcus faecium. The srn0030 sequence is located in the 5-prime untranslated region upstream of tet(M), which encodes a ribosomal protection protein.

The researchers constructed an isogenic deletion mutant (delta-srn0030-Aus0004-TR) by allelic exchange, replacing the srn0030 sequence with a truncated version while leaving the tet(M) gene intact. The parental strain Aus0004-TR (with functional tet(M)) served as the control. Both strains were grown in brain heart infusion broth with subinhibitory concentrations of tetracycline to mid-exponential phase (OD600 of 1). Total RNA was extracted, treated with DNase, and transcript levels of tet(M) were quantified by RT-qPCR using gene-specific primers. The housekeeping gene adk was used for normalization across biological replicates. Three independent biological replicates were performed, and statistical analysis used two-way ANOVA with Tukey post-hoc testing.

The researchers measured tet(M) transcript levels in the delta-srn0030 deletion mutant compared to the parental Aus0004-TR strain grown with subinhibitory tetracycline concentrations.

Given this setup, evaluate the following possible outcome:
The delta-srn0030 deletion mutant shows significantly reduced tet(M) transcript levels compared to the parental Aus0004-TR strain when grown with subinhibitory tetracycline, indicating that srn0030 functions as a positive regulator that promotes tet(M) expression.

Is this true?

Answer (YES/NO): YES